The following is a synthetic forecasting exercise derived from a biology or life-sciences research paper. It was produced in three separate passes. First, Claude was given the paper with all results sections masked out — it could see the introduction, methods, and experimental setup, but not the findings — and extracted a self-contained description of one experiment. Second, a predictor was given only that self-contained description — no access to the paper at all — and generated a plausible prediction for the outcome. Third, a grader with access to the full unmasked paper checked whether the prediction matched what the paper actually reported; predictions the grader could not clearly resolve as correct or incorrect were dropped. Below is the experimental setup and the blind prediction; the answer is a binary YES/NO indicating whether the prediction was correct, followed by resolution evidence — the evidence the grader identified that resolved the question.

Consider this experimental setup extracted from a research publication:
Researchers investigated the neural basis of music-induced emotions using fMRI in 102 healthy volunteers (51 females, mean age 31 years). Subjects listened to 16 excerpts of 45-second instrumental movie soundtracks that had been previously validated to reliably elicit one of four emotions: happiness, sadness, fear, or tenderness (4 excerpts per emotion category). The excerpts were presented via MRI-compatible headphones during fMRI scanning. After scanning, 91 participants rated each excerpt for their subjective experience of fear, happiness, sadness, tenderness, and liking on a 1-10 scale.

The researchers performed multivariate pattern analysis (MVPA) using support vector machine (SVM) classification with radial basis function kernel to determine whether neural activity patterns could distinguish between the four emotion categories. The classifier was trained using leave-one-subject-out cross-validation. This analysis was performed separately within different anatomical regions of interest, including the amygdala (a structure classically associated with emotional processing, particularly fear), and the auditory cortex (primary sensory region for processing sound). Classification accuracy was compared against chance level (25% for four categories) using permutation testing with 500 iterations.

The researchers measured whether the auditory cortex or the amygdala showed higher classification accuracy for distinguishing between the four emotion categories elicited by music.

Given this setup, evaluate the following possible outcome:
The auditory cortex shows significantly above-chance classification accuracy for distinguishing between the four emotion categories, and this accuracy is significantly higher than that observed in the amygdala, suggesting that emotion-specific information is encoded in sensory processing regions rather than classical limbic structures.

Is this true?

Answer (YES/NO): YES